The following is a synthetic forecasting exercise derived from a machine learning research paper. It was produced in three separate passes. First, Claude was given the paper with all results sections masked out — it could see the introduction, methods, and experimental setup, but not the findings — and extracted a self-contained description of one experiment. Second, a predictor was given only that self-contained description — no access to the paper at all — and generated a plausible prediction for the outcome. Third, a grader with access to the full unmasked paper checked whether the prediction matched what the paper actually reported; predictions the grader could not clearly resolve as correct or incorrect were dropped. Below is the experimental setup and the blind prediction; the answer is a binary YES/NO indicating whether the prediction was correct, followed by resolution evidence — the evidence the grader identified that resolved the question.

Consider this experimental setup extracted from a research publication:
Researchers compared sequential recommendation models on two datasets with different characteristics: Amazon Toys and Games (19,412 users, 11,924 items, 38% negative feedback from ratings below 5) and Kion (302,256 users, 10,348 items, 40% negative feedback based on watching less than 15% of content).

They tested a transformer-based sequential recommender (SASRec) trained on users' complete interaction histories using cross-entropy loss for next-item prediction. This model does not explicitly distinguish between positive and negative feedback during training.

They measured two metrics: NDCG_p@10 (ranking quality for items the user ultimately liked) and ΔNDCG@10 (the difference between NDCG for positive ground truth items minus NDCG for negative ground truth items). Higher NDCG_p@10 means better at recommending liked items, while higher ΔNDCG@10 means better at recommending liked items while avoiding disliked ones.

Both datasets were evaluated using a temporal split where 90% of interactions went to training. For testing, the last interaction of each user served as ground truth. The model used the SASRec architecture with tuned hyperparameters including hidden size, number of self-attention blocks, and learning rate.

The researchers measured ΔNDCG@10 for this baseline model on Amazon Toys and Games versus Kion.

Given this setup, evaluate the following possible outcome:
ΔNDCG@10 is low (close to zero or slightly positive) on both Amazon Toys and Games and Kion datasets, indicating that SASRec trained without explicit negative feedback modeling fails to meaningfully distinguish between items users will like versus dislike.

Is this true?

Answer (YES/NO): NO